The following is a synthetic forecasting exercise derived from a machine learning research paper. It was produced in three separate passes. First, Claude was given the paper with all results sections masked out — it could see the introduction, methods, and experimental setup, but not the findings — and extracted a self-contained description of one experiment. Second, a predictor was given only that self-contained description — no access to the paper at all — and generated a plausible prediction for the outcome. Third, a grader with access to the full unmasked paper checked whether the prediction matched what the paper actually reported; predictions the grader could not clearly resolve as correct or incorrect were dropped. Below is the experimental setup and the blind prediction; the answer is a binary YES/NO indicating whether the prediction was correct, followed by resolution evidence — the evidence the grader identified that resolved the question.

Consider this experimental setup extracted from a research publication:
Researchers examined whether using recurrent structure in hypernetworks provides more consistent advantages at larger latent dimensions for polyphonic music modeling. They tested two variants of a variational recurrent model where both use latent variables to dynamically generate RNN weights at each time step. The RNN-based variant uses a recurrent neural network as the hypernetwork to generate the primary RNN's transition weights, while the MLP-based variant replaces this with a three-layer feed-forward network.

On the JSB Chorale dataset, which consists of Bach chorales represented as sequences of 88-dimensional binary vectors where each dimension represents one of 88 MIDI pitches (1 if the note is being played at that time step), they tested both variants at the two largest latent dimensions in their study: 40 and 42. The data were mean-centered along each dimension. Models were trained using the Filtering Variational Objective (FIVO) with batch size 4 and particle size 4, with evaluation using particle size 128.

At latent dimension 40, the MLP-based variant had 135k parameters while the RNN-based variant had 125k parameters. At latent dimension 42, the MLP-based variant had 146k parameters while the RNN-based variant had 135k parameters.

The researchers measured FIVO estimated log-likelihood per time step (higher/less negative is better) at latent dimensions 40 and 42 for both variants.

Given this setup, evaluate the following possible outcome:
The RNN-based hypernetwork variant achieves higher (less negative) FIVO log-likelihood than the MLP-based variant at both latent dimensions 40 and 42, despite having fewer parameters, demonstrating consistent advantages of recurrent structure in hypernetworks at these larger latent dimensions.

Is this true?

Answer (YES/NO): YES